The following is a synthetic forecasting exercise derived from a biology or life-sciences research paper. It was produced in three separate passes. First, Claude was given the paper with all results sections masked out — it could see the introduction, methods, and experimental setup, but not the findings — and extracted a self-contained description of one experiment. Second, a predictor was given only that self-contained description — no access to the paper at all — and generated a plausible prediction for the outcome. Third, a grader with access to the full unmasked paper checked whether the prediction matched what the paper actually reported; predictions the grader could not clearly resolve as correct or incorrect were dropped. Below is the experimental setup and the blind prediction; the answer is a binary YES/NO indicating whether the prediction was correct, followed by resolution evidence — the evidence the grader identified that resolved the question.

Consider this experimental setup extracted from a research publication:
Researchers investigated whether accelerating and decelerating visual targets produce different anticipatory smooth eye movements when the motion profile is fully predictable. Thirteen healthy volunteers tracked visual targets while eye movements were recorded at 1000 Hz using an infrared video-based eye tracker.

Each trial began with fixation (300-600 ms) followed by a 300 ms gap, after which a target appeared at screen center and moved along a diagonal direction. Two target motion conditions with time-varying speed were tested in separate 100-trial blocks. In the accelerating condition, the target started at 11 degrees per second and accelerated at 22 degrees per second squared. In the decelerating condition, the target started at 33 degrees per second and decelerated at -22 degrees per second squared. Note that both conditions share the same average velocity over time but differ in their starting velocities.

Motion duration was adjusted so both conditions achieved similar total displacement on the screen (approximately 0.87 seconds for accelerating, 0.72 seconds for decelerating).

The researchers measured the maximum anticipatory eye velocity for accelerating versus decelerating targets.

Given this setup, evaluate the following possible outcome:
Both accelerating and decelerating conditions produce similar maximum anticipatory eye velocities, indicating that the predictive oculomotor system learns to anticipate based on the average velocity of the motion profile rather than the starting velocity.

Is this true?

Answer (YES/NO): NO